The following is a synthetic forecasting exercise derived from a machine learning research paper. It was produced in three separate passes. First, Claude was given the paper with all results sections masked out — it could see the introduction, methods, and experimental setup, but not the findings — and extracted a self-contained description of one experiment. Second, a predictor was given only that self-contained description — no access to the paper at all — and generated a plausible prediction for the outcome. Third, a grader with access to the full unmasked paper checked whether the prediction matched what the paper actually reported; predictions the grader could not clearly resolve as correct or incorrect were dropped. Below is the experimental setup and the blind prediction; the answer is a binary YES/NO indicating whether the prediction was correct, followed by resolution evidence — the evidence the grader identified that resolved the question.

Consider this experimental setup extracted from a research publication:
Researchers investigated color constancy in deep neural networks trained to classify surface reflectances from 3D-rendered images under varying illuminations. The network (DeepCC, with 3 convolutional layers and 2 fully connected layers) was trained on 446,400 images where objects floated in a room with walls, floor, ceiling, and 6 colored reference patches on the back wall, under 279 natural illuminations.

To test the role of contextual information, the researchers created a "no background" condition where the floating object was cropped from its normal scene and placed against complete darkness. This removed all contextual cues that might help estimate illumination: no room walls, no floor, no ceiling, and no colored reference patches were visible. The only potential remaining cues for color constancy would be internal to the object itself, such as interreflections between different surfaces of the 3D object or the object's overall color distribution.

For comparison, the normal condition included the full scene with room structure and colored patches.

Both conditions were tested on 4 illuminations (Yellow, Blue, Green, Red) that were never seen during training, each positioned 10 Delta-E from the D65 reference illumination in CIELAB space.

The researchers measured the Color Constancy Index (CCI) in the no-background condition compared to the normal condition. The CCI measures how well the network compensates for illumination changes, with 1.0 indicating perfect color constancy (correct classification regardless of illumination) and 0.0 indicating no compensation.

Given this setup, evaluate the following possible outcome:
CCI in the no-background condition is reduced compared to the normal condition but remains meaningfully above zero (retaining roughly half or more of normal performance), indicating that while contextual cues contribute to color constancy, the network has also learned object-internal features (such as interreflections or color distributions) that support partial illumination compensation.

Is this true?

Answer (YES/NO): NO